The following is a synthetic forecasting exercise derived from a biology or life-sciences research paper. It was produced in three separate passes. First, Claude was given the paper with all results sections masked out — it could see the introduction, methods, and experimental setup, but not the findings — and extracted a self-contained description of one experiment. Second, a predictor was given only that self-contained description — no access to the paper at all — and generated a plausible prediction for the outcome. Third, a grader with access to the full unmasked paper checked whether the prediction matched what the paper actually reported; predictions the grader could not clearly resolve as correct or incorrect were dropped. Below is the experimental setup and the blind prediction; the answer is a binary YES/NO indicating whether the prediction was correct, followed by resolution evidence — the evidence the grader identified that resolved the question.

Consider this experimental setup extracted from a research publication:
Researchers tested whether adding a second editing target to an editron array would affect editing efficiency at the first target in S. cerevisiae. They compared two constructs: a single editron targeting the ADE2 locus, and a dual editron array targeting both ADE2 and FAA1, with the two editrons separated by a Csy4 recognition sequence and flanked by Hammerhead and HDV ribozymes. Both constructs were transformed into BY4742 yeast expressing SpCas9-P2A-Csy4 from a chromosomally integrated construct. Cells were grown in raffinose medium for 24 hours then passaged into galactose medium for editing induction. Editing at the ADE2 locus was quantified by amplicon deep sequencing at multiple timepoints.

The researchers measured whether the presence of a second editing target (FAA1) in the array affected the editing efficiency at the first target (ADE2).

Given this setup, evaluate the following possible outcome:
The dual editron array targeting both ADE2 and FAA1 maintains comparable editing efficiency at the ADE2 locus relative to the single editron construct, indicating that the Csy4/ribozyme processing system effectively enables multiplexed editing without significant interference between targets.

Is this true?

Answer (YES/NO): YES